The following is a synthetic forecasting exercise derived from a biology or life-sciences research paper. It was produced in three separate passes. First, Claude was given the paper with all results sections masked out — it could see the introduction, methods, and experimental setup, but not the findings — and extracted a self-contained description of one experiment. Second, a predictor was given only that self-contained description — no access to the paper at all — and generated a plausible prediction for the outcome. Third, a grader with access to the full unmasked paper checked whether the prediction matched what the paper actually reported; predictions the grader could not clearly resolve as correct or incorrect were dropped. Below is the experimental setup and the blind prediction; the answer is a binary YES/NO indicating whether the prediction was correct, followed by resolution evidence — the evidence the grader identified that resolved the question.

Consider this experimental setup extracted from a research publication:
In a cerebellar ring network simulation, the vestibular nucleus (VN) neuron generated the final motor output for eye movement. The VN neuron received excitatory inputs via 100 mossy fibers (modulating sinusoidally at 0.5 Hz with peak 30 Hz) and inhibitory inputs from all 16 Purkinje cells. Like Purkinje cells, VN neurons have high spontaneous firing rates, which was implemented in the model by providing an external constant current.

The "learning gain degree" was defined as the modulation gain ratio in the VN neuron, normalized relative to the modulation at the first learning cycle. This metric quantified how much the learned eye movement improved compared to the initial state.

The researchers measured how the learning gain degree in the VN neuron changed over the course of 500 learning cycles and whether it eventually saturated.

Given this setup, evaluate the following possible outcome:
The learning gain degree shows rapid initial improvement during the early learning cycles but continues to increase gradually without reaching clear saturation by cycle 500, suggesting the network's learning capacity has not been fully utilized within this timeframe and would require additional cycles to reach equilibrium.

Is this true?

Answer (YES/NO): NO